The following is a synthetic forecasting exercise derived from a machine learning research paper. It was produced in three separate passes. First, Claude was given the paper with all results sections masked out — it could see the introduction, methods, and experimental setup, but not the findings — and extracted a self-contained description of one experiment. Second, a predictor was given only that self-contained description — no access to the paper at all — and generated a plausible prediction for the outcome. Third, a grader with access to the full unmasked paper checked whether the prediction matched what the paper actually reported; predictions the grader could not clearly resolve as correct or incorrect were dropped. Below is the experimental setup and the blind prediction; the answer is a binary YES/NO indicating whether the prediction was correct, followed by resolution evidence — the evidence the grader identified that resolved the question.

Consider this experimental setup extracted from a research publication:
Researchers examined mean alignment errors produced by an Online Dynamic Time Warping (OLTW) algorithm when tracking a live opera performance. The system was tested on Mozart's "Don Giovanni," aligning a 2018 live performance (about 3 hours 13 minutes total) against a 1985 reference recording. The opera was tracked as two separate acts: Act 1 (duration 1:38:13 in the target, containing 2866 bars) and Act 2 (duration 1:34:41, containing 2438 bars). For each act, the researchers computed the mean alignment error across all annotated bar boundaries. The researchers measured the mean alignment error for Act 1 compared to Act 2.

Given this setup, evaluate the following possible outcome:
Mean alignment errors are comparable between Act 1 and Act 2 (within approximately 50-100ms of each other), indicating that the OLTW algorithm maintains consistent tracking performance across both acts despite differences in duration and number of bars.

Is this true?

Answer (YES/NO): NO